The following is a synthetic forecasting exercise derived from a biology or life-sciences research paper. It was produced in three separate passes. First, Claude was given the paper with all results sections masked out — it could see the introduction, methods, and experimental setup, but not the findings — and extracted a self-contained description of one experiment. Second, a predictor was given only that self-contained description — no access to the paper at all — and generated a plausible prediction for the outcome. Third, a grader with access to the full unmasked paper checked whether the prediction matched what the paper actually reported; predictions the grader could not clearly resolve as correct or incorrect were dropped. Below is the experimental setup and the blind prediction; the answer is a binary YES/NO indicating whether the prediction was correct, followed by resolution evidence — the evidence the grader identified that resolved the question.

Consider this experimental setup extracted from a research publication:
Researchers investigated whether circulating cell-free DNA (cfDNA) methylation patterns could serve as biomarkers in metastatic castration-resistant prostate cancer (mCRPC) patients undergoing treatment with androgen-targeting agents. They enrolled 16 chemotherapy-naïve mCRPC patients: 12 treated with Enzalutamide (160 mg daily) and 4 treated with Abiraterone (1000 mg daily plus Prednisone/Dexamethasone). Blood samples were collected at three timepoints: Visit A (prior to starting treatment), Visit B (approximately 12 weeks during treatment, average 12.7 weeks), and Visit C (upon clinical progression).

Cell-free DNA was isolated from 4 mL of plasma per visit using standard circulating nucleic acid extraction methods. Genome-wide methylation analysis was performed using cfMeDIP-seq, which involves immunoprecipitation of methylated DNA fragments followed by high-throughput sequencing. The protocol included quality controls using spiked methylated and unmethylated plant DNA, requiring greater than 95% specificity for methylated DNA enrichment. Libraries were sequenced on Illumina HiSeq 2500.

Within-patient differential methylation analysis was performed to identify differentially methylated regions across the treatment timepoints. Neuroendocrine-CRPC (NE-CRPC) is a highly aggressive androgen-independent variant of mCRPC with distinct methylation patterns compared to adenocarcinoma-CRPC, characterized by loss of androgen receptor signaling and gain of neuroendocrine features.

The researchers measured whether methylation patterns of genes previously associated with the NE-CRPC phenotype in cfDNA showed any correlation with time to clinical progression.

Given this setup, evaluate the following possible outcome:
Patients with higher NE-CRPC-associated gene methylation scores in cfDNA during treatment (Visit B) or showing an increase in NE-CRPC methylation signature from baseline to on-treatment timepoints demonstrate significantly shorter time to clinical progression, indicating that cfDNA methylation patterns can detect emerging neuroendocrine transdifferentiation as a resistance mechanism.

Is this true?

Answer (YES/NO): NO